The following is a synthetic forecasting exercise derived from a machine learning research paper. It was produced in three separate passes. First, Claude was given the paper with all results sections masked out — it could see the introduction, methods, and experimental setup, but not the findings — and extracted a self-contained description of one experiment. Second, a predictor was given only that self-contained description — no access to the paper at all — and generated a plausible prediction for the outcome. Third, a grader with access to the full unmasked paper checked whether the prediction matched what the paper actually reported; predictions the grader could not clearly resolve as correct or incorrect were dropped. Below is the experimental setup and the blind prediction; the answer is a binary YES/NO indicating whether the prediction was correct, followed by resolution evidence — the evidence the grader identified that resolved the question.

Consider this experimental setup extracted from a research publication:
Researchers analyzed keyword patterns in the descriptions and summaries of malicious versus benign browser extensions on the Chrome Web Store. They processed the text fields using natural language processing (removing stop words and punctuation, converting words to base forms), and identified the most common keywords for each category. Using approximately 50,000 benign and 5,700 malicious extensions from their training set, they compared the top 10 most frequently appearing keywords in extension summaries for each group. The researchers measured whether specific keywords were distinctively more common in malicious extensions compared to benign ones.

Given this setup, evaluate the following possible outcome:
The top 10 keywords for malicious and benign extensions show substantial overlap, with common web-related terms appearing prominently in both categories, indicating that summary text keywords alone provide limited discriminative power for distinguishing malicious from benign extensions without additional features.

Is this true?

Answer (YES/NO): NO